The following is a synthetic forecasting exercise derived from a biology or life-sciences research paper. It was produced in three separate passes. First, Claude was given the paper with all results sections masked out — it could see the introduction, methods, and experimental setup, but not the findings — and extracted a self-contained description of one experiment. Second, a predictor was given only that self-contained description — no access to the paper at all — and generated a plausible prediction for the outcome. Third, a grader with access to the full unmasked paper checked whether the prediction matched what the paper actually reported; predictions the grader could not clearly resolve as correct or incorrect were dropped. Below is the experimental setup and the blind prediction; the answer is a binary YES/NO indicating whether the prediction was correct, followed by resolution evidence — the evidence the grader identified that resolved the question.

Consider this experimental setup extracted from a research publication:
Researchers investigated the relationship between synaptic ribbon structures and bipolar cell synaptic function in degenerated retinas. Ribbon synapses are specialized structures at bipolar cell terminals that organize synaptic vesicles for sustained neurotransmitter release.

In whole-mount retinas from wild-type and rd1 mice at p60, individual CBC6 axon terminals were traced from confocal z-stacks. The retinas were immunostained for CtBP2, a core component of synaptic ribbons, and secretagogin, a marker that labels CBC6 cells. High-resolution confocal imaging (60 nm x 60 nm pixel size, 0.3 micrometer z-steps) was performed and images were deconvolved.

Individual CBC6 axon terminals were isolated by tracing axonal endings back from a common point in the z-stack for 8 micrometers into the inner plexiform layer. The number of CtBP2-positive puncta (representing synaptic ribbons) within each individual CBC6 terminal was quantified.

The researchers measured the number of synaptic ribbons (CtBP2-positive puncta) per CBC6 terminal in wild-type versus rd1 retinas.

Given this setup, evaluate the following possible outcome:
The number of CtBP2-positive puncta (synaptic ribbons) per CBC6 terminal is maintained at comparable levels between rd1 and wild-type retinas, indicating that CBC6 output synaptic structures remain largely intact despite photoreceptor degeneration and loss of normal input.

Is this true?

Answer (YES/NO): YES